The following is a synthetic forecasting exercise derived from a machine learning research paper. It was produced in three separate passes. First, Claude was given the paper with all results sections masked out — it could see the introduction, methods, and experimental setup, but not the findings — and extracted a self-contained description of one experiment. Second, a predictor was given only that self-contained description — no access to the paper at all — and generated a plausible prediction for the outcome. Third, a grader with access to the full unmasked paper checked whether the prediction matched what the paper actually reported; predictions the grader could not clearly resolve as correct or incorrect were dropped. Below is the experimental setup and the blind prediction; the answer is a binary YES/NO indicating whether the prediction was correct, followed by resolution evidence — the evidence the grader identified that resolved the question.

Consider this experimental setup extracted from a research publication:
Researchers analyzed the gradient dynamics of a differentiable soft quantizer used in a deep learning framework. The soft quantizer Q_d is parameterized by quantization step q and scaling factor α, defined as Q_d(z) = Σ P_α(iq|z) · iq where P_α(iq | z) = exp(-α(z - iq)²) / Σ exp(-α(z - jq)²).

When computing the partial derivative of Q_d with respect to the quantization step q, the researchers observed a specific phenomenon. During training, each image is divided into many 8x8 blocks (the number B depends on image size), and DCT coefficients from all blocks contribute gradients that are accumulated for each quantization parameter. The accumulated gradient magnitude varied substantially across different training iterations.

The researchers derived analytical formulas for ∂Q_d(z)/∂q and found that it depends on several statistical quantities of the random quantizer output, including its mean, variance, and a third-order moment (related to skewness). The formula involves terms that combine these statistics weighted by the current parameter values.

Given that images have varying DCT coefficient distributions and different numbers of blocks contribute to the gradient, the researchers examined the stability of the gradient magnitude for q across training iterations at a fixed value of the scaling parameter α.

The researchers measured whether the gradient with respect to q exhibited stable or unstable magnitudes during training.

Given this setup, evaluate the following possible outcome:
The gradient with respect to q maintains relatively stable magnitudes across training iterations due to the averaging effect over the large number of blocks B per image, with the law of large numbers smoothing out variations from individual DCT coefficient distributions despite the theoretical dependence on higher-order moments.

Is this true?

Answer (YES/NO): NO